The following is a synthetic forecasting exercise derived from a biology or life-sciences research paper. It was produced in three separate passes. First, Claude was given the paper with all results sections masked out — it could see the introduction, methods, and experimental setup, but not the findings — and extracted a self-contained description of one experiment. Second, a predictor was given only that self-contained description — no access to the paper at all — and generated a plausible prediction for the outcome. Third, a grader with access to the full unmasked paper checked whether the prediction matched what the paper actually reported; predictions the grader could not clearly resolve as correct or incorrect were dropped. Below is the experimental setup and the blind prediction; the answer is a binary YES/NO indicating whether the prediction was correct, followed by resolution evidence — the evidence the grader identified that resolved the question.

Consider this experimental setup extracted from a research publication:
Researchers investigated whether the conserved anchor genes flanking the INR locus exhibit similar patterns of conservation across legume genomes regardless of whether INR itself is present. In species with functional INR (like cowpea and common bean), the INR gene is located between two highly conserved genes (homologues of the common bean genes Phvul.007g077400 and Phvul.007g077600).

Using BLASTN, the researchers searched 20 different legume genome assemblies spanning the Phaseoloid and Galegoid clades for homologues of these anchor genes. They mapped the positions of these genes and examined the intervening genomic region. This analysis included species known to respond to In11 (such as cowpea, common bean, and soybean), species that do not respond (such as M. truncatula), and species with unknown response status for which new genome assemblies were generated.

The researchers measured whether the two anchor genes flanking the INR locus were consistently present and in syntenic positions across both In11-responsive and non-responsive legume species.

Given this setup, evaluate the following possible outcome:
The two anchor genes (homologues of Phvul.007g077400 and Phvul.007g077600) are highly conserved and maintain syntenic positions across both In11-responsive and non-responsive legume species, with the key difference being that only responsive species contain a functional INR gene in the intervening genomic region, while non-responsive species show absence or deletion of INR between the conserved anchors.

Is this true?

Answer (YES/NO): YES